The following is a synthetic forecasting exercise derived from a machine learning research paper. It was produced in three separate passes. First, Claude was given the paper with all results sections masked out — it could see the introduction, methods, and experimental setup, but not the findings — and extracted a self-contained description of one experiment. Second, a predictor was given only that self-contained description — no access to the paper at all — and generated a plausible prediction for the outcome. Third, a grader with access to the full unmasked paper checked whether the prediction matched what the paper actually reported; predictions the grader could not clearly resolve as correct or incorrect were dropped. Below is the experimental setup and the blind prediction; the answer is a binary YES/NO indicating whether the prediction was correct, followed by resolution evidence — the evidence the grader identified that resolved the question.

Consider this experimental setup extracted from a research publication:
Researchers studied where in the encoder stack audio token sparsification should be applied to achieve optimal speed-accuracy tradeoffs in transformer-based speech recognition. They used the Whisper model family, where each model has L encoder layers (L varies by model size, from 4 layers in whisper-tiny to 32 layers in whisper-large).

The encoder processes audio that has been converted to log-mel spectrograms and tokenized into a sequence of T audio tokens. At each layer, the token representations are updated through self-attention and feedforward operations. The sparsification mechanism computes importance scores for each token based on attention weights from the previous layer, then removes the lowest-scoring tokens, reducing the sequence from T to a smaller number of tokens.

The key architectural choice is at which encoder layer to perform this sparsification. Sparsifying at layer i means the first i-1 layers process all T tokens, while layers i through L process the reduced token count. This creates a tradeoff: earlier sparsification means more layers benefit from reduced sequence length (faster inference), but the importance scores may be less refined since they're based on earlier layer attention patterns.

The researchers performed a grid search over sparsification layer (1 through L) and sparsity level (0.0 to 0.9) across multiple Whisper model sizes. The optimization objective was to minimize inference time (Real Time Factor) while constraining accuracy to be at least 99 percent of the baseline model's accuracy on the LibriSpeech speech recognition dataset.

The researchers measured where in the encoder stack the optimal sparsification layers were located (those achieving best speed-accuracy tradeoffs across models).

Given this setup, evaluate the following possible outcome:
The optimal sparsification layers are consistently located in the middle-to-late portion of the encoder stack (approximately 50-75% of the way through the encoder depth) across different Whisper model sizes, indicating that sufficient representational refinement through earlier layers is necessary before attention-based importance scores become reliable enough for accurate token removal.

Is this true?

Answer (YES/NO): NO